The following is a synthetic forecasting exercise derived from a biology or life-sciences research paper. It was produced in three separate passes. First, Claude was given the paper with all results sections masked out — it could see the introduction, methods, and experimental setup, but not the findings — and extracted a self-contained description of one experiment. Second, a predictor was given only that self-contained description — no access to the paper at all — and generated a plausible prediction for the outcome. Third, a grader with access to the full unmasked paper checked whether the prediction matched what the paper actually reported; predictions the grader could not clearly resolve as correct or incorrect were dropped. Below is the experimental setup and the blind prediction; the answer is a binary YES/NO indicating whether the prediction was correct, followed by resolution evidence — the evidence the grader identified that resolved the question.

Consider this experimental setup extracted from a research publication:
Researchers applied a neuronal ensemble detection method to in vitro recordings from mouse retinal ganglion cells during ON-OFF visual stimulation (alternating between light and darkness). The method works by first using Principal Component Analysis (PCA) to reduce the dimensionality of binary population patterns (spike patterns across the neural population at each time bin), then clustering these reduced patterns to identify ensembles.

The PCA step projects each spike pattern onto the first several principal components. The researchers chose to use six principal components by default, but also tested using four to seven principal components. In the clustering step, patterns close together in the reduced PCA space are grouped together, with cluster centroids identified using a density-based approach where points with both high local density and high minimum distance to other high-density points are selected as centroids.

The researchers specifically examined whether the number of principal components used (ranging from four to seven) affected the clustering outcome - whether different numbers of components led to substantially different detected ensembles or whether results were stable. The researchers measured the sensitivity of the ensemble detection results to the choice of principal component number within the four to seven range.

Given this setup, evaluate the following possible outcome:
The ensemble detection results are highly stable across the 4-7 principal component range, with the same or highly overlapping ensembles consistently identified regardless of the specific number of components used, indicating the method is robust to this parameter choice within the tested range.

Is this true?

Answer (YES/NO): YES